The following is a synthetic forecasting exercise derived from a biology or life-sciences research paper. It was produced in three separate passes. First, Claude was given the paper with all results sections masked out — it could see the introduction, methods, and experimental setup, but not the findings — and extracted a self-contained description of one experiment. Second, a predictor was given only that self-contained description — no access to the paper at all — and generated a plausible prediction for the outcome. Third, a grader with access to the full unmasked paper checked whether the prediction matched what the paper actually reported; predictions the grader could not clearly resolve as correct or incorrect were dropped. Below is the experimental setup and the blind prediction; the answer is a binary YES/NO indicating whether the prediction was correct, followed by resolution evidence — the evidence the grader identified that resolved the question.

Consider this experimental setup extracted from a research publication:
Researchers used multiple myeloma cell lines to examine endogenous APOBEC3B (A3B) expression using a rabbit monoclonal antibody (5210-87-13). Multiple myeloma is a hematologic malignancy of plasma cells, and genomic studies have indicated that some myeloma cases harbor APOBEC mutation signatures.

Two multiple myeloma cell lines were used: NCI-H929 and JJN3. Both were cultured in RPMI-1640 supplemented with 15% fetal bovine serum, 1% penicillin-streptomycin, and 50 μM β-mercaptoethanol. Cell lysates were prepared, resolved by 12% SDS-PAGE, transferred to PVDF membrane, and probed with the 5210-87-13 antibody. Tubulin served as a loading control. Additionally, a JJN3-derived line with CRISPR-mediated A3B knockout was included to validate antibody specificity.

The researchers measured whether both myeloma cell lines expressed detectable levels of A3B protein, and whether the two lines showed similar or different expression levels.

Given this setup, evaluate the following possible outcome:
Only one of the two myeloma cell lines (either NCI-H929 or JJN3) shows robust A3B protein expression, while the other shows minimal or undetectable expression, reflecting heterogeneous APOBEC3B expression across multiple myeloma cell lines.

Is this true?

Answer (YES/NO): NO